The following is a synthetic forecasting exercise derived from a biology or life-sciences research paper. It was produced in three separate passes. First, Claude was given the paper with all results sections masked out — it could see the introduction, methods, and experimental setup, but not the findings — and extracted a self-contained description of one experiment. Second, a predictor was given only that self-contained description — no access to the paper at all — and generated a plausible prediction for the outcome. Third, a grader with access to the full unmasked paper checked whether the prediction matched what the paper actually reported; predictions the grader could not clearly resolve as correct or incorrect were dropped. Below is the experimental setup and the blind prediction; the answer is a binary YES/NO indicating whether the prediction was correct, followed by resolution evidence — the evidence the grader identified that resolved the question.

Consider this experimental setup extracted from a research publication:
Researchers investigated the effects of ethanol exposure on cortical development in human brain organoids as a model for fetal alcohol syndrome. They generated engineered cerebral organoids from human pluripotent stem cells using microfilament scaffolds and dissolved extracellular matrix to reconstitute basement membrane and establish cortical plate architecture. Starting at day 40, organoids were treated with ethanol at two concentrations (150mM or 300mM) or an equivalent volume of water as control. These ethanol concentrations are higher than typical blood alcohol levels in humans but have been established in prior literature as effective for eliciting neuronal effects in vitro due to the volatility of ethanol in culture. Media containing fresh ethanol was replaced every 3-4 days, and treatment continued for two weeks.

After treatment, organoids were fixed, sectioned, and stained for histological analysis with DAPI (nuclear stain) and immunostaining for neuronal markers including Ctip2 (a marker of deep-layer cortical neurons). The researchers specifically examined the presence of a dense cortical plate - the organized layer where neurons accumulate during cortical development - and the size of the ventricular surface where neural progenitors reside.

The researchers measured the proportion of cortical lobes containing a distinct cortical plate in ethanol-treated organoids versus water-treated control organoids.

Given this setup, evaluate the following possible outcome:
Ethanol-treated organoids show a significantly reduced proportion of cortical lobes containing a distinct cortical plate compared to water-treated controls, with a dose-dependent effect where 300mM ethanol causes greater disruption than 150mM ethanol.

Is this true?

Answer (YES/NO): NO